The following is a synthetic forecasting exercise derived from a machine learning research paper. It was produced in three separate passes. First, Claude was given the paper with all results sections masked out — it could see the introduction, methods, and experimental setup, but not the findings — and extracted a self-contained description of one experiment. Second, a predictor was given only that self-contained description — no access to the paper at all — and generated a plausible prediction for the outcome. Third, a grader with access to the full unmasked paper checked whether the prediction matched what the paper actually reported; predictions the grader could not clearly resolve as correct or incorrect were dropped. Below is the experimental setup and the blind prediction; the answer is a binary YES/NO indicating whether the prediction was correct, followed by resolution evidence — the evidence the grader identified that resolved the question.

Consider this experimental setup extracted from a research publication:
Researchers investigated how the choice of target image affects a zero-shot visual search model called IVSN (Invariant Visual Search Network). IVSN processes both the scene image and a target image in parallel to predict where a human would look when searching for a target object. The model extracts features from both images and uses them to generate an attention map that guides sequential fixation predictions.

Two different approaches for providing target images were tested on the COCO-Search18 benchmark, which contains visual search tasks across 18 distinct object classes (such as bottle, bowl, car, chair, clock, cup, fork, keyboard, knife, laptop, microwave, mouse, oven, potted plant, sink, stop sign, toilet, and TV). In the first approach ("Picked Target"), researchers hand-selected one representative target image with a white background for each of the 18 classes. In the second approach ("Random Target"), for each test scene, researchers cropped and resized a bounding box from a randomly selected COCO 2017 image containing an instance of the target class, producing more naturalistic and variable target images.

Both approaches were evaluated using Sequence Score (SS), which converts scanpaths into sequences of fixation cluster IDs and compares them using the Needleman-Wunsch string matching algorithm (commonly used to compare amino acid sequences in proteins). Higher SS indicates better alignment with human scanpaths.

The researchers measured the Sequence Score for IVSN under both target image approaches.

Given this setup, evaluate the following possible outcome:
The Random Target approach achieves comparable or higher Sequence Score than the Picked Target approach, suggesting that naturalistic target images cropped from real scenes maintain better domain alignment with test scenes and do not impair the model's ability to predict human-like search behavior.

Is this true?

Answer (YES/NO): NO